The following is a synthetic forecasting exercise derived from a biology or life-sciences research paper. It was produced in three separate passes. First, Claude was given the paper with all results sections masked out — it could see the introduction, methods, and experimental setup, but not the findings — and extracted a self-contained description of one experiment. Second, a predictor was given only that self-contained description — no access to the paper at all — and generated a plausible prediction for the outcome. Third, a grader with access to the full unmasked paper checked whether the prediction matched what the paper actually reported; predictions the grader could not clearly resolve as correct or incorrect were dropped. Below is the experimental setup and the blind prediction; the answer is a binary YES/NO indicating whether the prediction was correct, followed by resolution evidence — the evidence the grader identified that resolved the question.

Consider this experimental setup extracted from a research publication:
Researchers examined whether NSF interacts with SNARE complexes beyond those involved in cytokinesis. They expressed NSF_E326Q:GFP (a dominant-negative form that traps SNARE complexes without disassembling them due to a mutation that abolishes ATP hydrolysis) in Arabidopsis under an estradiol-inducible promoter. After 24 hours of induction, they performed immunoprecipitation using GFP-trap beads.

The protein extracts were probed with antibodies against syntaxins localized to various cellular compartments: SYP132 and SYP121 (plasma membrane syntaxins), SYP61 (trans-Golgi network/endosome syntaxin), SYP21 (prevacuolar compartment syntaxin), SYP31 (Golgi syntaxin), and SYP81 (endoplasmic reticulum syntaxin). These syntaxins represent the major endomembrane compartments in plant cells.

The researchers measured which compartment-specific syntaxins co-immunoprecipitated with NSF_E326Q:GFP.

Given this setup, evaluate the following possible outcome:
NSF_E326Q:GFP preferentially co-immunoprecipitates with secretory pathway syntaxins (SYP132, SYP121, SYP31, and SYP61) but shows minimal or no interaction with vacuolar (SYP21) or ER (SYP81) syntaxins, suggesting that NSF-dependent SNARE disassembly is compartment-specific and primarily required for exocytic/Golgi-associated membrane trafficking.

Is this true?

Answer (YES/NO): NO